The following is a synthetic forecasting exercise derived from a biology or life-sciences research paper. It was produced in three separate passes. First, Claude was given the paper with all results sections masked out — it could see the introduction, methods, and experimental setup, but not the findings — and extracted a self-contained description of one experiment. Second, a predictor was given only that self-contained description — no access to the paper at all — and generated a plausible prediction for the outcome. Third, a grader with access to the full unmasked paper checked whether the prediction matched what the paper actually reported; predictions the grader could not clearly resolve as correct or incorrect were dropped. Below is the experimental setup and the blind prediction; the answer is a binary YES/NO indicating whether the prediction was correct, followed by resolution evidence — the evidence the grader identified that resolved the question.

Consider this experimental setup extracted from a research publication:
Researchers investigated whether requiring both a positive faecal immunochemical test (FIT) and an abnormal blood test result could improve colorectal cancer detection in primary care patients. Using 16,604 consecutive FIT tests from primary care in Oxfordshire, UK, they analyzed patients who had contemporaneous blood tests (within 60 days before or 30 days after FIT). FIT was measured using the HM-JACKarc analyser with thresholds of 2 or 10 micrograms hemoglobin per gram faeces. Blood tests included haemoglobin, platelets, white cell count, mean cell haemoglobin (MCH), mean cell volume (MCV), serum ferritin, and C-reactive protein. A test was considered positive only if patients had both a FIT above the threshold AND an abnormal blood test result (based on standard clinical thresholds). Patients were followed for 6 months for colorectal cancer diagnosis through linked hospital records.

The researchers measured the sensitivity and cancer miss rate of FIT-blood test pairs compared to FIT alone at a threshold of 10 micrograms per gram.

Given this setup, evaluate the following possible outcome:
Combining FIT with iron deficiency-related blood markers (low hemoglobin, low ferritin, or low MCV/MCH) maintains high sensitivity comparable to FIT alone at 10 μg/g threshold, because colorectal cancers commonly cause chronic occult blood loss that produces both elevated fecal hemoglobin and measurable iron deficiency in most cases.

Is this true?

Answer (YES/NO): NO